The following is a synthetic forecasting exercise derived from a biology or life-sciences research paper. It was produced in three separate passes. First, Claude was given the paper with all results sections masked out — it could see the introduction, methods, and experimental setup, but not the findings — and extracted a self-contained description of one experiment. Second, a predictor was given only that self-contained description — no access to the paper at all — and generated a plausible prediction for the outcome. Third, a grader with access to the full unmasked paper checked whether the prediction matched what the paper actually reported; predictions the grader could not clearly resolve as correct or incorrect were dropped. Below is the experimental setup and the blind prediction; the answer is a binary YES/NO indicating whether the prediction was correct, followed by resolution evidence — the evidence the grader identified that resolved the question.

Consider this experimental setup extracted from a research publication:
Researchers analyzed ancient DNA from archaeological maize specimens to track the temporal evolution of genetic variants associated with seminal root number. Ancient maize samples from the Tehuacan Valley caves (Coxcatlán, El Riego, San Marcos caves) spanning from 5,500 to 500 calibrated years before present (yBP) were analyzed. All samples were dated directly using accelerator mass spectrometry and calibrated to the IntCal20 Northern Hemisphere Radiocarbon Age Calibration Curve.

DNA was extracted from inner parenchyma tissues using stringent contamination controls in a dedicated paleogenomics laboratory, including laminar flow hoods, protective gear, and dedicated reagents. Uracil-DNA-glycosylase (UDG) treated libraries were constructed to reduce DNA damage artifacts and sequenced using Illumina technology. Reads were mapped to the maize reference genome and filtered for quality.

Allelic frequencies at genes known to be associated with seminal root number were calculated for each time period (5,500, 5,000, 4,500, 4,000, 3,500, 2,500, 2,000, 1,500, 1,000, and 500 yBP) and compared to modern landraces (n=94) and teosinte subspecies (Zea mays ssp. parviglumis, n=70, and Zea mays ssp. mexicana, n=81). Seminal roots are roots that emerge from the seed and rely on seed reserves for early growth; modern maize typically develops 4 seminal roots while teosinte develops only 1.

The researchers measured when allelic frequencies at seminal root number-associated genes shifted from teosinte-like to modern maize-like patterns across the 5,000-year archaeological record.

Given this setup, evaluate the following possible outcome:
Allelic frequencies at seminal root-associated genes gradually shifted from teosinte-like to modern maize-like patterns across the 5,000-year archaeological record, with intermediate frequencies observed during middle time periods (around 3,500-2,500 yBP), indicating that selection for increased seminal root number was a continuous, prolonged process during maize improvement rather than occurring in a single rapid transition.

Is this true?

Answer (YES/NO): NO